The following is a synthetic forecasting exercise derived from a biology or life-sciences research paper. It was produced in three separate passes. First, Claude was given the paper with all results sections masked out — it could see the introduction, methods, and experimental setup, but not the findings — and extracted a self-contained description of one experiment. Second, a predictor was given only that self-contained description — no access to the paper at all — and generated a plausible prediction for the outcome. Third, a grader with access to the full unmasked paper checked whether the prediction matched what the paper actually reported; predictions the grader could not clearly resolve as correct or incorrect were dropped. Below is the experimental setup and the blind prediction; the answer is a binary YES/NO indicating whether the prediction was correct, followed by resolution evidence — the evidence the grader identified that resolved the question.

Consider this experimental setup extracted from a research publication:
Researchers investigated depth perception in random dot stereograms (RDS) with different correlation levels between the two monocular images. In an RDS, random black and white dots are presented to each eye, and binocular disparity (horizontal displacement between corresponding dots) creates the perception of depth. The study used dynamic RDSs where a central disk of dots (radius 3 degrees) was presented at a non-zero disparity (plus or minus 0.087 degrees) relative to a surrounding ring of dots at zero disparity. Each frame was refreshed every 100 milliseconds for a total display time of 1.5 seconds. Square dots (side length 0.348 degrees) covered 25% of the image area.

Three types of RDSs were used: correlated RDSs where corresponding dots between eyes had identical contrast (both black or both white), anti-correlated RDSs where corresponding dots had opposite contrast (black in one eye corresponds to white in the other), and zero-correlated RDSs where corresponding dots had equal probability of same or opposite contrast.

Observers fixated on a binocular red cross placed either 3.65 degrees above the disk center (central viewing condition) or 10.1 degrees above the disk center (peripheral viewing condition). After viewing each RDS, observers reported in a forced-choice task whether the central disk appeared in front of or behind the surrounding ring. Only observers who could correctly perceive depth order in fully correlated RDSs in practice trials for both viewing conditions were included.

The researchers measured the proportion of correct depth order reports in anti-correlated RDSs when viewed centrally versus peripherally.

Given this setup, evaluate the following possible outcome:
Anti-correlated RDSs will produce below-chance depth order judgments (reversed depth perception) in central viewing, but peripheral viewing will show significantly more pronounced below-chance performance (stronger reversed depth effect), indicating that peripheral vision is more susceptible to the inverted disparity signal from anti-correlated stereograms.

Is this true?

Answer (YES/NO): NO